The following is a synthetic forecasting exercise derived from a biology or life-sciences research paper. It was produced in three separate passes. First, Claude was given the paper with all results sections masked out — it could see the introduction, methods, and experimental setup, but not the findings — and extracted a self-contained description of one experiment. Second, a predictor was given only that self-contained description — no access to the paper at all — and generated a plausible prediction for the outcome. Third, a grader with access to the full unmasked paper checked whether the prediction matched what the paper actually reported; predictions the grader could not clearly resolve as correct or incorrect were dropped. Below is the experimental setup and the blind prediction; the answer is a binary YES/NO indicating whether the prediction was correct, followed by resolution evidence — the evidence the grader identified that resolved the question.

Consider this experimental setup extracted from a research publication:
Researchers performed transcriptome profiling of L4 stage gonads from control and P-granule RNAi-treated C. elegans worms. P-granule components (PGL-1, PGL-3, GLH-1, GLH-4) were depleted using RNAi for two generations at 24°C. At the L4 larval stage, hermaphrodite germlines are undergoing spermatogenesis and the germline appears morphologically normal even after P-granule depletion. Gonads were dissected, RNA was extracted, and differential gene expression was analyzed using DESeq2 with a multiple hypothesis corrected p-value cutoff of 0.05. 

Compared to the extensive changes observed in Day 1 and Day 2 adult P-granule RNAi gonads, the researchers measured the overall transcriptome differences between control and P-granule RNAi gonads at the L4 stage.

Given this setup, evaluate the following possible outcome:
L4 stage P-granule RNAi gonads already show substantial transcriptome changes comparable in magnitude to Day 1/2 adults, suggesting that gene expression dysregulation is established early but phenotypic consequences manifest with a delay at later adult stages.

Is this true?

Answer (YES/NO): NO